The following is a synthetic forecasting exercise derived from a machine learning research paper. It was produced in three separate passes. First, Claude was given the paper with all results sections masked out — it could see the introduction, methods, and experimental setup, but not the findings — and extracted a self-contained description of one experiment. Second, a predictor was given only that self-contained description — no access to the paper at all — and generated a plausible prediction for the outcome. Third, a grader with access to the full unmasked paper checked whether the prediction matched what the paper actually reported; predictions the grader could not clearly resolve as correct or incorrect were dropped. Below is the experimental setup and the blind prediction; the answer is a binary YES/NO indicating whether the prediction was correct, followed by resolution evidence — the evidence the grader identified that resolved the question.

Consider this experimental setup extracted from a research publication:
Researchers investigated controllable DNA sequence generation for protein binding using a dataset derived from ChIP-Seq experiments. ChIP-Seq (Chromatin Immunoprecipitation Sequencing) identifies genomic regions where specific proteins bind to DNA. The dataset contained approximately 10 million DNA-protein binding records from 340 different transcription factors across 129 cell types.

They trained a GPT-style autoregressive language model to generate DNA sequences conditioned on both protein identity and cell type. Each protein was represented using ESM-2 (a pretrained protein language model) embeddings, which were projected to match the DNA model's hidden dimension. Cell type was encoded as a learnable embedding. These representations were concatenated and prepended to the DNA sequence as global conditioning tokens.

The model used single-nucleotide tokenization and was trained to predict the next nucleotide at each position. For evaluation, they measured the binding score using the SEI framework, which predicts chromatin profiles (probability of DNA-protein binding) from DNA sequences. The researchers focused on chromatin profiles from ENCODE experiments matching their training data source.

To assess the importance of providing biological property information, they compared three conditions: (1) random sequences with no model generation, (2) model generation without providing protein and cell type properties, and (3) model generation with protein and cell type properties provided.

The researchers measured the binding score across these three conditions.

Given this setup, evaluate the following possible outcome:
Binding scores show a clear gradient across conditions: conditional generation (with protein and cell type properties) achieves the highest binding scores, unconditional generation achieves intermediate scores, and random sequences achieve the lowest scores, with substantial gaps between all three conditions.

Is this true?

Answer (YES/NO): YES